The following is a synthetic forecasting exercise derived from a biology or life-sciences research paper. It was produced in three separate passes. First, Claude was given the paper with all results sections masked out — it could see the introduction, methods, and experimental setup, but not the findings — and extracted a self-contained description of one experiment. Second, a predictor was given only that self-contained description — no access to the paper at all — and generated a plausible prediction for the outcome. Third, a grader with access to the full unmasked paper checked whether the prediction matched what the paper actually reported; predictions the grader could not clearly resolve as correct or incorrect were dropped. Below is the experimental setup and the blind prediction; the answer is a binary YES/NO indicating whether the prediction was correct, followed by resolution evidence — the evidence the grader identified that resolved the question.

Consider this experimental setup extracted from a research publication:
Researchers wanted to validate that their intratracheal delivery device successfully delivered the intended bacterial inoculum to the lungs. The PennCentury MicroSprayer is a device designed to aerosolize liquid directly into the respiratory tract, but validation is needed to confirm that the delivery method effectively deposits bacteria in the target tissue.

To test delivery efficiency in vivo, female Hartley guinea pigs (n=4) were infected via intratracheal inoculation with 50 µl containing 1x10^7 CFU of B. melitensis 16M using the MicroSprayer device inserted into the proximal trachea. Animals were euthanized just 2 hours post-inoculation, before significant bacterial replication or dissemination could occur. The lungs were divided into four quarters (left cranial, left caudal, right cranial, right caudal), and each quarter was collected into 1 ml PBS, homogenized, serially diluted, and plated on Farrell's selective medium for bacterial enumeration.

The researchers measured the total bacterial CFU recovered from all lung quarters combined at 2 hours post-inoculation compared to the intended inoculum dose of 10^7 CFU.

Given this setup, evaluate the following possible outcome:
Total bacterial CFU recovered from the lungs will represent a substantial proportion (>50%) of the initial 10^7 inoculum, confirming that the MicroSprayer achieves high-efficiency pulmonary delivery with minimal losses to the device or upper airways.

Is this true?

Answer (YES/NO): NO